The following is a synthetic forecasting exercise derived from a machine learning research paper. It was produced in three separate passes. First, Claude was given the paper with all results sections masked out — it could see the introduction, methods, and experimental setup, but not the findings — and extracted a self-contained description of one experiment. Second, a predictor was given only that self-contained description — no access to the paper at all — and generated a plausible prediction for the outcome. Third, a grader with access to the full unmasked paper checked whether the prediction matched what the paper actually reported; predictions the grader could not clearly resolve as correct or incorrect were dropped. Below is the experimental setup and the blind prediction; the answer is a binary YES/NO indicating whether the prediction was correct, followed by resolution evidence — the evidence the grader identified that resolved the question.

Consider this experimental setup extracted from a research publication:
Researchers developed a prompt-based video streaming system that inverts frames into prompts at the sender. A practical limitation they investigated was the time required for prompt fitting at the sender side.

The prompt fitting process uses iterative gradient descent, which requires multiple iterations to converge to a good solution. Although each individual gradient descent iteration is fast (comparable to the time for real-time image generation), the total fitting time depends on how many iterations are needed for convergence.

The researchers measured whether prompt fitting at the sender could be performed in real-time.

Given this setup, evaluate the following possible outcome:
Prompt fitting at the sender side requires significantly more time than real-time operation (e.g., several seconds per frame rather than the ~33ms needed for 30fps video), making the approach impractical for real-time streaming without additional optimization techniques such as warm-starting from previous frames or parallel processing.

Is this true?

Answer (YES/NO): YES